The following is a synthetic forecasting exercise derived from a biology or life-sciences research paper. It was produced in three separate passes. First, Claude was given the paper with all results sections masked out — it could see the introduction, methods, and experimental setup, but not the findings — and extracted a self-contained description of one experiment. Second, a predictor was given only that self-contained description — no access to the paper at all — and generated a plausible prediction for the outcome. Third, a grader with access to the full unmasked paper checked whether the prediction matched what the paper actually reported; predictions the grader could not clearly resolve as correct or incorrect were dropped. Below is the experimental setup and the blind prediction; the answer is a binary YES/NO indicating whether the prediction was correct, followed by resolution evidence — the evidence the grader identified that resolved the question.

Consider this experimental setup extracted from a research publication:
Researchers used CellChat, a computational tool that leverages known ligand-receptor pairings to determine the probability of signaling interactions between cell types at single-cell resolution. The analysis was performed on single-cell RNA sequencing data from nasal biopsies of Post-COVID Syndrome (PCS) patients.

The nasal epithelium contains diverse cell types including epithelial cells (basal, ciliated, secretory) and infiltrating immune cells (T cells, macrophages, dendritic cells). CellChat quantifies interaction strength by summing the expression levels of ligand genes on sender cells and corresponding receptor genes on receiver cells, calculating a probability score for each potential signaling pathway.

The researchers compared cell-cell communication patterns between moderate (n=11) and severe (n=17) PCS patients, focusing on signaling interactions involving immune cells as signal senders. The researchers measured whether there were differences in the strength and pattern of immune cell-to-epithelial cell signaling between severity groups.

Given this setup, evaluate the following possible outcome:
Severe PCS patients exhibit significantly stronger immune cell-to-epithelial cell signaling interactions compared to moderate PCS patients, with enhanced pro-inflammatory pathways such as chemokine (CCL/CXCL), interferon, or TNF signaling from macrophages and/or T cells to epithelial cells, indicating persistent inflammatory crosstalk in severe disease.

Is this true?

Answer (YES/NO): NO